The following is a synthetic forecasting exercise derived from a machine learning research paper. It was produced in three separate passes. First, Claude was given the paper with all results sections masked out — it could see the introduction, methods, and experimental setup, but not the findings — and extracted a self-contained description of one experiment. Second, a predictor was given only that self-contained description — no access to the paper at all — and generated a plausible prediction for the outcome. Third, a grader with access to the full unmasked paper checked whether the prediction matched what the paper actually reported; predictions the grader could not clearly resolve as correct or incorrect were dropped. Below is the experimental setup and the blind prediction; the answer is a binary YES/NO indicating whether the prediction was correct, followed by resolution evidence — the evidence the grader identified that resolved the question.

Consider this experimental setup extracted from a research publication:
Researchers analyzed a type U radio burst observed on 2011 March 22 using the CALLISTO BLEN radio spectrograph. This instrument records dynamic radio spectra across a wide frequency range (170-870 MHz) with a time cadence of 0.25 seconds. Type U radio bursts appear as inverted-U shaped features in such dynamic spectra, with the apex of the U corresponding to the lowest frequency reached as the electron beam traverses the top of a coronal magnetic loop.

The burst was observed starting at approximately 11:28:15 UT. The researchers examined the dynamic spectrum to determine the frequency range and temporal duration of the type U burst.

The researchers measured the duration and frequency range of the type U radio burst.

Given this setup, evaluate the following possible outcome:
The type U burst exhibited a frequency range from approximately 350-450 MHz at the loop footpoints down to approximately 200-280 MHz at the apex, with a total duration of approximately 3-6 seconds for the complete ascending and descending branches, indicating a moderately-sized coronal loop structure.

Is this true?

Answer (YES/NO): NO